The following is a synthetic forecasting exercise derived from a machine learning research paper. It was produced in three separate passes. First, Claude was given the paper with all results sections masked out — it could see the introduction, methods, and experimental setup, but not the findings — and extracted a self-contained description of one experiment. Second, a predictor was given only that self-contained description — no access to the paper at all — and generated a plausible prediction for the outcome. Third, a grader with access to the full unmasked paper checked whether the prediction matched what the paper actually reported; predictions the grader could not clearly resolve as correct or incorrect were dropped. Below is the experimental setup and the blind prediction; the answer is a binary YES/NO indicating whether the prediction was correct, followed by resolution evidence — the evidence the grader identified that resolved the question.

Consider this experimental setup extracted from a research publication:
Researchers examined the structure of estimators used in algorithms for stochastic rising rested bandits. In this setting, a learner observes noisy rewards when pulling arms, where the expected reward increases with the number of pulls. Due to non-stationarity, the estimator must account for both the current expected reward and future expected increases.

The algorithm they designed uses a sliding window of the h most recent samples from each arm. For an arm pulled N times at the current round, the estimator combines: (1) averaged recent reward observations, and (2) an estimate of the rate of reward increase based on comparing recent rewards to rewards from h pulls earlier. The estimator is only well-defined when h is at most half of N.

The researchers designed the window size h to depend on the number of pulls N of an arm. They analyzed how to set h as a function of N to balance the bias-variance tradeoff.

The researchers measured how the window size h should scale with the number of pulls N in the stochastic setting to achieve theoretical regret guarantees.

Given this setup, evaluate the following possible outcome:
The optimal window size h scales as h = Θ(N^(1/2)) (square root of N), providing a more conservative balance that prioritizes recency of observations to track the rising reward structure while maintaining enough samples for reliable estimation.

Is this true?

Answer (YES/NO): NO